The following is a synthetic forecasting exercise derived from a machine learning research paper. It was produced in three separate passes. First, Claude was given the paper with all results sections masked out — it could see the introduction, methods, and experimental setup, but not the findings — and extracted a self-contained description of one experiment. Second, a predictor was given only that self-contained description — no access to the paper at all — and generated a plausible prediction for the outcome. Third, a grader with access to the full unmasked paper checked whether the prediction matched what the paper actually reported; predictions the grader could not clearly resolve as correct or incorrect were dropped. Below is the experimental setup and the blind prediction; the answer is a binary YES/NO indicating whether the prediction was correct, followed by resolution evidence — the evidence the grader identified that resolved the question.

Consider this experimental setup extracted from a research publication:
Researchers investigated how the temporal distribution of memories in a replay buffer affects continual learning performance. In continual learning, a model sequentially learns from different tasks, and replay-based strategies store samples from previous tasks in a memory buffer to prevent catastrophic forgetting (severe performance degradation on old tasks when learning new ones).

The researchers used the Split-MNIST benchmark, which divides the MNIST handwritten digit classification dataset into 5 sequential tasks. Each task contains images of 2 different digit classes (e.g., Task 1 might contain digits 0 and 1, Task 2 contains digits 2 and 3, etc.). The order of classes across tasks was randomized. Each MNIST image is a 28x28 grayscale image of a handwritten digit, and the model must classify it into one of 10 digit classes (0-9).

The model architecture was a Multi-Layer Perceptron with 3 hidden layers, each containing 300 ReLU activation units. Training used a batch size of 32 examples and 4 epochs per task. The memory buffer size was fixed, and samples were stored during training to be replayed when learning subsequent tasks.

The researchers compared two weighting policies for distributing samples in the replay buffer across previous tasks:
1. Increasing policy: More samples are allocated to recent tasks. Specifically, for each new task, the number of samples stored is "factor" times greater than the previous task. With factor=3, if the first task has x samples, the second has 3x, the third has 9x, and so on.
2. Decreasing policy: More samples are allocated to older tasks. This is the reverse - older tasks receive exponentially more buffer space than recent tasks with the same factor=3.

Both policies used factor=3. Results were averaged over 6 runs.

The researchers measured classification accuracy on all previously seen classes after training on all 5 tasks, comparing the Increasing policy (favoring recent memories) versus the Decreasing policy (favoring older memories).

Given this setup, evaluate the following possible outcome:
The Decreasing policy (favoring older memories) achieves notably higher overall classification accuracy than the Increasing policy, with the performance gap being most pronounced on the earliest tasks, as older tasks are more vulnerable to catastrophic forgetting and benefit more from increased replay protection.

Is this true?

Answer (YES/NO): NO